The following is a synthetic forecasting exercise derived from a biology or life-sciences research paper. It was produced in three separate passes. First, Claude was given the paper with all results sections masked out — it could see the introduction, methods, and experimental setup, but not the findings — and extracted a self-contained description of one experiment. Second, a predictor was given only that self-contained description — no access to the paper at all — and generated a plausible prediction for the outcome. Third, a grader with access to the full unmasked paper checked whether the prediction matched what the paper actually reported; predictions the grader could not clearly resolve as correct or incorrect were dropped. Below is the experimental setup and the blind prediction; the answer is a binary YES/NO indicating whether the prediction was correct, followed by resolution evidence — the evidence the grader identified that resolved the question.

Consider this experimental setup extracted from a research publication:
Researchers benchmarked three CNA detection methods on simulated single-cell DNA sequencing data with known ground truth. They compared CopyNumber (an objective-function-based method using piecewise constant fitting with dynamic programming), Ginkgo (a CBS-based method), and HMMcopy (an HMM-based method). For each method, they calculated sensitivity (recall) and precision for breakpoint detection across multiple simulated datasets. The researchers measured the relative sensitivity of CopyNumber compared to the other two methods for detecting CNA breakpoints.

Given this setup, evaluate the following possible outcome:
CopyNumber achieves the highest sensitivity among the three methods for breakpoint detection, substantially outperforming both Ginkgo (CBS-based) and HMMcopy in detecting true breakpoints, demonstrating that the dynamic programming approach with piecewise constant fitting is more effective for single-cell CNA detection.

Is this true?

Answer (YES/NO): NO